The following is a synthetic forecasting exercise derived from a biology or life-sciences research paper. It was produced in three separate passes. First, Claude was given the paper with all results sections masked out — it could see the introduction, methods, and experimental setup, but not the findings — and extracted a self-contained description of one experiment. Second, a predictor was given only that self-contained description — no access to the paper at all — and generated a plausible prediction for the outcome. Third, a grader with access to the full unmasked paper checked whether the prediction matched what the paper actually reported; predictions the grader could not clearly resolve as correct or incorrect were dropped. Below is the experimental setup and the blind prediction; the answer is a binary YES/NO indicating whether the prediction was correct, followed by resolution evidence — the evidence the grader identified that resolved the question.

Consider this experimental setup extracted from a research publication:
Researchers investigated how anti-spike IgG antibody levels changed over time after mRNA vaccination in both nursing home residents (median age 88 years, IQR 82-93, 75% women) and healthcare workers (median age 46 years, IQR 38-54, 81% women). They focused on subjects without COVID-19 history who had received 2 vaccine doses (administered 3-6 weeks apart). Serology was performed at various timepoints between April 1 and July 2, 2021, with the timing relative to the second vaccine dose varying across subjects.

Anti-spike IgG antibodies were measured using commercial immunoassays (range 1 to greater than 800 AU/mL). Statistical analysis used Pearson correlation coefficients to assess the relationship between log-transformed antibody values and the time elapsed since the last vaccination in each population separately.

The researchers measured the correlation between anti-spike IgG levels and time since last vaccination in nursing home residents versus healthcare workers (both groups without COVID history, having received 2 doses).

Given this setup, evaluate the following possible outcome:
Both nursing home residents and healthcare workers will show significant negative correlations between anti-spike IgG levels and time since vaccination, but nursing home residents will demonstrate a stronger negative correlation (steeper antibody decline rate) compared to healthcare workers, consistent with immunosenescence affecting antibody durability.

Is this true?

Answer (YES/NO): NO